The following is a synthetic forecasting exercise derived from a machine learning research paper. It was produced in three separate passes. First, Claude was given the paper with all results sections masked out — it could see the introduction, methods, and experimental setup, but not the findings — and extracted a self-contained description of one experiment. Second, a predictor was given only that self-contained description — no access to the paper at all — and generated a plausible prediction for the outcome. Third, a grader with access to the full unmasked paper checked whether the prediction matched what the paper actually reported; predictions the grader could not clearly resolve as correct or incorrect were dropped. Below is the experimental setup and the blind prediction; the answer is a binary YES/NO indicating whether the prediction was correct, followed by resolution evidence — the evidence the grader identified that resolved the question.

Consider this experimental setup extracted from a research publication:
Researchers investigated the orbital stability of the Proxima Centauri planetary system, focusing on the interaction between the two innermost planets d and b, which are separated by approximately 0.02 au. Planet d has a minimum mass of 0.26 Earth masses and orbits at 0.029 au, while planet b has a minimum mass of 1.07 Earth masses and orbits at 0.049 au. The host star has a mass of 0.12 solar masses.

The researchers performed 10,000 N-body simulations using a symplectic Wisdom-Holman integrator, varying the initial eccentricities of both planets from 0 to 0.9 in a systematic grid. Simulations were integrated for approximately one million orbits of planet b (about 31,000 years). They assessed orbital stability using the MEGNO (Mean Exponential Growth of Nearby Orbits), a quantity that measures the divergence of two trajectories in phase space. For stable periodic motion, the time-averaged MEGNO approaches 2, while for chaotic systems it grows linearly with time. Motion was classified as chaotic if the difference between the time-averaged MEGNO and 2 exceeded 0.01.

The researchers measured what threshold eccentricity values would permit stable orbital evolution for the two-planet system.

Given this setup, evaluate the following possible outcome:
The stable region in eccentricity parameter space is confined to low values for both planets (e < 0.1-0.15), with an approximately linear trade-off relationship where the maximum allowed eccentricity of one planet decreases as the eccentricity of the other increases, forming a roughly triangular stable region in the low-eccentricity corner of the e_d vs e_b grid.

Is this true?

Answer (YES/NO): NO